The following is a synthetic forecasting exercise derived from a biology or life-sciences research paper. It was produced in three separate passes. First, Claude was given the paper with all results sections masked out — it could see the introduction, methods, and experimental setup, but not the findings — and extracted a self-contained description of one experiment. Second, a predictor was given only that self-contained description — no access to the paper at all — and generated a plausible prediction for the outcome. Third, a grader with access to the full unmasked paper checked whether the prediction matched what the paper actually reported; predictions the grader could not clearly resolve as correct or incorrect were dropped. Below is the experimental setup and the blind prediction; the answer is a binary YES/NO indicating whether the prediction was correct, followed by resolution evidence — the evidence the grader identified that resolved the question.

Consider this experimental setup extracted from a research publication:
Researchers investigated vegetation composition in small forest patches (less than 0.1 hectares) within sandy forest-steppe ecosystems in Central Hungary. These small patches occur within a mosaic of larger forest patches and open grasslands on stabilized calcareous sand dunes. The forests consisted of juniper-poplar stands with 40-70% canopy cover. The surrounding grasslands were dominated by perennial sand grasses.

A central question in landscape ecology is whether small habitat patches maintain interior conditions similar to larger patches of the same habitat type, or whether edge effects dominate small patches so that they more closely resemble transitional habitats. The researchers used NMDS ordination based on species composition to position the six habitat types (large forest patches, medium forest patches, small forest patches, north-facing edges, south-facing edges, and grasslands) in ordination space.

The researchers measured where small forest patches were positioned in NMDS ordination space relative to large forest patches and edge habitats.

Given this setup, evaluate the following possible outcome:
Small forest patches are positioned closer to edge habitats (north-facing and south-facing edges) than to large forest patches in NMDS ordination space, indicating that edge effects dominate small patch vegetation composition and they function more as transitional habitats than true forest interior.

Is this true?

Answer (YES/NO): YES